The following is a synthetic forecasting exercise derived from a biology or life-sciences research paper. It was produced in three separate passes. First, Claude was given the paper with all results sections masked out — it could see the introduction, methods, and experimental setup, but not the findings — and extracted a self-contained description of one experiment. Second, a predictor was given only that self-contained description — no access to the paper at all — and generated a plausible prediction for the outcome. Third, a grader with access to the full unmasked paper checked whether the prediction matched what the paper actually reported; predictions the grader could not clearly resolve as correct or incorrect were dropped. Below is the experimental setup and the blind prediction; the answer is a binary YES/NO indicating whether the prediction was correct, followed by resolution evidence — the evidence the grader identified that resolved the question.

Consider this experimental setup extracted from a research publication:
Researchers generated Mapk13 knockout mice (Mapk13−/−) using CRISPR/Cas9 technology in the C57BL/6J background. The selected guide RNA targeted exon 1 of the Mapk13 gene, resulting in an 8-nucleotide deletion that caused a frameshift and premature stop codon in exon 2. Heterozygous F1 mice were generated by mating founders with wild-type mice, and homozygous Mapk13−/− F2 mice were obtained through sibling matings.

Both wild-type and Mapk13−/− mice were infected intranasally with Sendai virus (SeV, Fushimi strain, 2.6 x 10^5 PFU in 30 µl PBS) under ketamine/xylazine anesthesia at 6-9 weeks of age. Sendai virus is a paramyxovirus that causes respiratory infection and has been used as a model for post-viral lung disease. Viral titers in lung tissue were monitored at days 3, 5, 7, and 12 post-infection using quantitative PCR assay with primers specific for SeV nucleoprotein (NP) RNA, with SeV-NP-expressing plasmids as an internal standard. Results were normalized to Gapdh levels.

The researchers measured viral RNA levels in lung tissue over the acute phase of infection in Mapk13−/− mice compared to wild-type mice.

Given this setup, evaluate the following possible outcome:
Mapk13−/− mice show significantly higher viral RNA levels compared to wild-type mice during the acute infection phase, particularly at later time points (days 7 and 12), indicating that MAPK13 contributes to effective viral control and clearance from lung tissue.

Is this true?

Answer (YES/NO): NO